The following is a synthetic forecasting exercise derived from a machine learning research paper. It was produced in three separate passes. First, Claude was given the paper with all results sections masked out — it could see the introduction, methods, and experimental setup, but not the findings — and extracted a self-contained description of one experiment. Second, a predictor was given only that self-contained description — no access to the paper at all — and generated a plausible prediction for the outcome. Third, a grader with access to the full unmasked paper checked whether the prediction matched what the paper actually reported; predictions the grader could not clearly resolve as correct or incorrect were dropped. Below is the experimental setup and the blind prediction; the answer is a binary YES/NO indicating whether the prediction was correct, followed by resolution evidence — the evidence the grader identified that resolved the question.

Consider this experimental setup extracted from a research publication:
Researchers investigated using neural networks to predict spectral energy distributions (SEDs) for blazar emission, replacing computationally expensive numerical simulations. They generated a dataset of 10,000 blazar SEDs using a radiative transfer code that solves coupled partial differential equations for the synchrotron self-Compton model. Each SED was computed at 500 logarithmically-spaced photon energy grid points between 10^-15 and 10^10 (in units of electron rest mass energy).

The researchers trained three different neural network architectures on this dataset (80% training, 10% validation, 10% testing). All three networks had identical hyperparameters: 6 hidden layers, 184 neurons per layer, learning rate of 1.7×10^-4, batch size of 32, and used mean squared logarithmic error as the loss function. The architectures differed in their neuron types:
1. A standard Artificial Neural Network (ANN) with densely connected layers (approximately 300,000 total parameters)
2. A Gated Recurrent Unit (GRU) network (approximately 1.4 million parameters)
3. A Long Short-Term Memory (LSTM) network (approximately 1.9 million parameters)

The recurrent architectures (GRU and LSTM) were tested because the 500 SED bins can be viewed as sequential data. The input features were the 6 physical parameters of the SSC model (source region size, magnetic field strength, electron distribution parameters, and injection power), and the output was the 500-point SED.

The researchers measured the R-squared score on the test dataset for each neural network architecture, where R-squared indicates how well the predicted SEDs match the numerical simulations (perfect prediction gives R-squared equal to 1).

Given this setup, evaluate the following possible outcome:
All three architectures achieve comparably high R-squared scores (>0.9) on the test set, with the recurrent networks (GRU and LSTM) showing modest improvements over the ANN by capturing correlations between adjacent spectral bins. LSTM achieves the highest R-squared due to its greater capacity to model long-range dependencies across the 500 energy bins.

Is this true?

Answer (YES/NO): NO